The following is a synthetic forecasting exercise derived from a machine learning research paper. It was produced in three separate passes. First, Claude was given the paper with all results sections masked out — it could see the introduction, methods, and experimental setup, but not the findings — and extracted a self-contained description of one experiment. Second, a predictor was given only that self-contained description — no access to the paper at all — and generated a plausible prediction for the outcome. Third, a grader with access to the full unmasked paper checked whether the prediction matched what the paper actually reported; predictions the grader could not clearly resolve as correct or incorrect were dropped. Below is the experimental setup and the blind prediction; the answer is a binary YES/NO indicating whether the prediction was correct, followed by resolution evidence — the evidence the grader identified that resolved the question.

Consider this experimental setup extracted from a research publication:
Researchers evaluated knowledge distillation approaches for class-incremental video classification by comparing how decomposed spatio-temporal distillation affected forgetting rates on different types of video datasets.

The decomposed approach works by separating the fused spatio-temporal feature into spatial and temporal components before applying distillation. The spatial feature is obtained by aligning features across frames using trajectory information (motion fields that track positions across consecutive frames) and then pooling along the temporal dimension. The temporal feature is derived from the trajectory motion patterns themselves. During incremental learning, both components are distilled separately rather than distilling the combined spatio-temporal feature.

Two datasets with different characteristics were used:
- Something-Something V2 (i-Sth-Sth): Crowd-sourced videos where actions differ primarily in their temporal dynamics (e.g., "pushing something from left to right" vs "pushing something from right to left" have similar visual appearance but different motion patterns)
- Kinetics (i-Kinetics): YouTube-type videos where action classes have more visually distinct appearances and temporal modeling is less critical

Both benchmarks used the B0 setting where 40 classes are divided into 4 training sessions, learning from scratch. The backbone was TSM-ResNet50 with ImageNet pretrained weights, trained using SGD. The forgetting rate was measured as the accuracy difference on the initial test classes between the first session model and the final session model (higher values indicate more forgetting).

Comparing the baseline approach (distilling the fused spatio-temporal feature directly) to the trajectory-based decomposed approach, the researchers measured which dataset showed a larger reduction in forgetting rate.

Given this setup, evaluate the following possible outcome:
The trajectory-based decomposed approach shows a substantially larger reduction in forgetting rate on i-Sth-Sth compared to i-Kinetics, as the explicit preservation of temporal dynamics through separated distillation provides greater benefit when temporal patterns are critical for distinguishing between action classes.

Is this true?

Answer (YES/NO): YES